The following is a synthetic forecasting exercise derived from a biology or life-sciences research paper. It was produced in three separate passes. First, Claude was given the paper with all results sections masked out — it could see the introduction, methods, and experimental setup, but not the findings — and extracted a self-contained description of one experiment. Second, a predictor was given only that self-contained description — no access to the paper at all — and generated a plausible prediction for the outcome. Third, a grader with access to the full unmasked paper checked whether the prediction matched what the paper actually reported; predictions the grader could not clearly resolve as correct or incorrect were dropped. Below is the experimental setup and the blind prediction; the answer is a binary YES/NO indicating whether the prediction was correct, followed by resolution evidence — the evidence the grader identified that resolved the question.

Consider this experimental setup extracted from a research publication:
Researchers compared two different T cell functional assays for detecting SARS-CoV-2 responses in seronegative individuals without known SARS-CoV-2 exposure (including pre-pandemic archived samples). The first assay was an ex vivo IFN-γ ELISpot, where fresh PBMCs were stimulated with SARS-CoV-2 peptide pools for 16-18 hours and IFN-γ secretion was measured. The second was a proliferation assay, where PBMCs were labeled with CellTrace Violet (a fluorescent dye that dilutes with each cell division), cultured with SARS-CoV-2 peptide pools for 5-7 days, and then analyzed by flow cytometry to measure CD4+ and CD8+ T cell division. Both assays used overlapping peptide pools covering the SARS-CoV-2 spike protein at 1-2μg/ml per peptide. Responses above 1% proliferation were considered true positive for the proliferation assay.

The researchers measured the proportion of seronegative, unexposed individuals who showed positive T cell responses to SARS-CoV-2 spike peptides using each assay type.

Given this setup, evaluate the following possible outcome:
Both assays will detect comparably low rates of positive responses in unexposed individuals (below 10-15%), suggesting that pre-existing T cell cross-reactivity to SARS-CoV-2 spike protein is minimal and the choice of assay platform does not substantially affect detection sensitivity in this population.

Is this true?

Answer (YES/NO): NO